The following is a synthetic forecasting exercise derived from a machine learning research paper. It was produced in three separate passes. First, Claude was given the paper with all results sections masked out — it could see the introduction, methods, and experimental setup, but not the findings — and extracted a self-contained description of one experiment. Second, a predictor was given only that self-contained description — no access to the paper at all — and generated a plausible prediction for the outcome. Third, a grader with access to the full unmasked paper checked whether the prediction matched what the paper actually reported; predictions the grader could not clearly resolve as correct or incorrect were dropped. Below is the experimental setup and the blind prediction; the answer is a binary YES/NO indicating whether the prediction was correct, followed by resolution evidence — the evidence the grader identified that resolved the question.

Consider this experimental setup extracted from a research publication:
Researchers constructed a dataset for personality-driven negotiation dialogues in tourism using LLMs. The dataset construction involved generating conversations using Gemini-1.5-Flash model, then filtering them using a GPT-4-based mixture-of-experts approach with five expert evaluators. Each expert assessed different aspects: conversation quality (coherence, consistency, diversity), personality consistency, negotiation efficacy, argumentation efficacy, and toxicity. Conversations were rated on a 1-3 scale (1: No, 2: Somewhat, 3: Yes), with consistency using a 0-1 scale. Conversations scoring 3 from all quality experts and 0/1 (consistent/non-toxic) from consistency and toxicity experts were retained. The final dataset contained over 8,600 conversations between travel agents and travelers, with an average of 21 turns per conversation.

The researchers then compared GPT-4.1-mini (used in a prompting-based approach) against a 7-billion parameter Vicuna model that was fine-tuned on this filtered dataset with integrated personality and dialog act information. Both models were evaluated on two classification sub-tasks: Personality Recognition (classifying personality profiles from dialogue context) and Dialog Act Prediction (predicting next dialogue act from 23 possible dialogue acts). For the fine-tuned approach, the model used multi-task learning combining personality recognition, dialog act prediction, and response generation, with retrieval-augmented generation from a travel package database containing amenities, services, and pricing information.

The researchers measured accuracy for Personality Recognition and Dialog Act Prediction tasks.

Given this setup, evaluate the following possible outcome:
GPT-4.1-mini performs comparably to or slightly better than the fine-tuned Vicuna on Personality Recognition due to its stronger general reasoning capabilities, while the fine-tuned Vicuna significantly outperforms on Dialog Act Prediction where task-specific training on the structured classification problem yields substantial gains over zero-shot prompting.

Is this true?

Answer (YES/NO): NO